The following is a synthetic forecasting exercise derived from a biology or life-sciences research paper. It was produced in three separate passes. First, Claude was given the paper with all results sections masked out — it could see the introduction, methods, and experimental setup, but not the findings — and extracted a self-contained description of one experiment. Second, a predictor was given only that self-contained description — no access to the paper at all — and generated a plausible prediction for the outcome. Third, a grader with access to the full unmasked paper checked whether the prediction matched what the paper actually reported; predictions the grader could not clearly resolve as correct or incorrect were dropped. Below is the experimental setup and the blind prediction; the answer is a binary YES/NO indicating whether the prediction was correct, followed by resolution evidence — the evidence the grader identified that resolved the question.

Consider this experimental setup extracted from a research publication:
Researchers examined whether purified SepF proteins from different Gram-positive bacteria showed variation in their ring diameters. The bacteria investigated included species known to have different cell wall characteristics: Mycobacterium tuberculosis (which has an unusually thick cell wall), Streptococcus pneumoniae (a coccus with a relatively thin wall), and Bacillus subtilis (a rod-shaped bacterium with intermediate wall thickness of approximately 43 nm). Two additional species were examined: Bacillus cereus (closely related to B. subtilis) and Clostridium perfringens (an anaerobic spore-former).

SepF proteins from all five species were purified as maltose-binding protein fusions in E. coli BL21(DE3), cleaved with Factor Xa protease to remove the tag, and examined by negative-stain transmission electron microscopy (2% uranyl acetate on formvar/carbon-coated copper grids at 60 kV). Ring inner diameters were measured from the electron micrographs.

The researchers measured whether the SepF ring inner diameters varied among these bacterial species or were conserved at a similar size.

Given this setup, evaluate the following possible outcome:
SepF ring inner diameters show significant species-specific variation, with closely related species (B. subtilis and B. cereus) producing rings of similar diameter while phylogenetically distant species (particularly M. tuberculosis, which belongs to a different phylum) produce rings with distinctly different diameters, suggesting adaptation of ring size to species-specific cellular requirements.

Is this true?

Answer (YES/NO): NO